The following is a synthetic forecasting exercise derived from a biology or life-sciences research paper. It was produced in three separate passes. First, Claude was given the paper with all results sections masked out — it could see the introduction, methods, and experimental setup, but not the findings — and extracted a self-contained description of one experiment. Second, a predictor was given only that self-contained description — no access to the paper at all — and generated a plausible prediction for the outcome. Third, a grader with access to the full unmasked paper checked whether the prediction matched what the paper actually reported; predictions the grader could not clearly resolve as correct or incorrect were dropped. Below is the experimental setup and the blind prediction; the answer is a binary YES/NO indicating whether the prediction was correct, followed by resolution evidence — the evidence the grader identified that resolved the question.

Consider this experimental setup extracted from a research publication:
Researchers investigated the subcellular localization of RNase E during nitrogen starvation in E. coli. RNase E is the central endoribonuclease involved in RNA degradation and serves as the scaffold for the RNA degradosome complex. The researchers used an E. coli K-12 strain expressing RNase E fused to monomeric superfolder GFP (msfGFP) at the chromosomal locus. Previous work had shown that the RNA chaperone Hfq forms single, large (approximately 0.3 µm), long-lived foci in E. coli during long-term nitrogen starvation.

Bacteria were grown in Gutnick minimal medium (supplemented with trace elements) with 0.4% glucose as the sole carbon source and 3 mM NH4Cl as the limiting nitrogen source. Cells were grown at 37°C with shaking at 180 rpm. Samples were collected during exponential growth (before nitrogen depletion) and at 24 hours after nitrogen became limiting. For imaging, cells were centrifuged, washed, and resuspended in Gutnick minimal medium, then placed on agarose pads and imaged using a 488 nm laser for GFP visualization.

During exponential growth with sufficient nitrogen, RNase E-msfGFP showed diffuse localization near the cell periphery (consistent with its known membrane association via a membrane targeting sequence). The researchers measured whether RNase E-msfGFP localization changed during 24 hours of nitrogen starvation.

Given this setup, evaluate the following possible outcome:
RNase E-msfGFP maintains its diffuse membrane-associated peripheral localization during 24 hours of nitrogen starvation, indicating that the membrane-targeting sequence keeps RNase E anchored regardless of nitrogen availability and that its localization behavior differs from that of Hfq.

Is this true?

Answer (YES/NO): NO